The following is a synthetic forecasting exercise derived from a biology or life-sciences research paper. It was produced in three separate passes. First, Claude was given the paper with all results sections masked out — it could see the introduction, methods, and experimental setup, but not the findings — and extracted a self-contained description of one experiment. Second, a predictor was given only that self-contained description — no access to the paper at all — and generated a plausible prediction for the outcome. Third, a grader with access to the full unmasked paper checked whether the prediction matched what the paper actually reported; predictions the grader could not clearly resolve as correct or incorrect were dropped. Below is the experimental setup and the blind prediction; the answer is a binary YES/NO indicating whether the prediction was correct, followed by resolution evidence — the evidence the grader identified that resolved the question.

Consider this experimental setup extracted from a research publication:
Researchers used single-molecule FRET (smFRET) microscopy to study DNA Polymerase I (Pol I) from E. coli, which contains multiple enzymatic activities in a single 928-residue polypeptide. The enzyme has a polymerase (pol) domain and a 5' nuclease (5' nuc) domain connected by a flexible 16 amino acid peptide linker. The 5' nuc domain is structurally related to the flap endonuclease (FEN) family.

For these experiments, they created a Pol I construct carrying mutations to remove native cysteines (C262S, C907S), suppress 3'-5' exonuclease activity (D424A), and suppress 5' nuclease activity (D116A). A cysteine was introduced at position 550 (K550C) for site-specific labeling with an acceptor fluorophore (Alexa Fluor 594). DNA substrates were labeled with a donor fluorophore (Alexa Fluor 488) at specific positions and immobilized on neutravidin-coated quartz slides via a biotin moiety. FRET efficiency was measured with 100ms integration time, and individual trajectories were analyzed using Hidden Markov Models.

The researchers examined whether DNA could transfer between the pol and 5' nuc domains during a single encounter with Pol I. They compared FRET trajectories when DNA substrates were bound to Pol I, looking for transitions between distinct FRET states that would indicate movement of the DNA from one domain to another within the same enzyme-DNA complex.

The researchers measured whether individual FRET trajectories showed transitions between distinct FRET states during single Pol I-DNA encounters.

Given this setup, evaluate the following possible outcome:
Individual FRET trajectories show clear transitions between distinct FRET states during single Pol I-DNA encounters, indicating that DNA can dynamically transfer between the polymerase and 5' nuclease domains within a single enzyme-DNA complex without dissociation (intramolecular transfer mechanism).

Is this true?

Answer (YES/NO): YES